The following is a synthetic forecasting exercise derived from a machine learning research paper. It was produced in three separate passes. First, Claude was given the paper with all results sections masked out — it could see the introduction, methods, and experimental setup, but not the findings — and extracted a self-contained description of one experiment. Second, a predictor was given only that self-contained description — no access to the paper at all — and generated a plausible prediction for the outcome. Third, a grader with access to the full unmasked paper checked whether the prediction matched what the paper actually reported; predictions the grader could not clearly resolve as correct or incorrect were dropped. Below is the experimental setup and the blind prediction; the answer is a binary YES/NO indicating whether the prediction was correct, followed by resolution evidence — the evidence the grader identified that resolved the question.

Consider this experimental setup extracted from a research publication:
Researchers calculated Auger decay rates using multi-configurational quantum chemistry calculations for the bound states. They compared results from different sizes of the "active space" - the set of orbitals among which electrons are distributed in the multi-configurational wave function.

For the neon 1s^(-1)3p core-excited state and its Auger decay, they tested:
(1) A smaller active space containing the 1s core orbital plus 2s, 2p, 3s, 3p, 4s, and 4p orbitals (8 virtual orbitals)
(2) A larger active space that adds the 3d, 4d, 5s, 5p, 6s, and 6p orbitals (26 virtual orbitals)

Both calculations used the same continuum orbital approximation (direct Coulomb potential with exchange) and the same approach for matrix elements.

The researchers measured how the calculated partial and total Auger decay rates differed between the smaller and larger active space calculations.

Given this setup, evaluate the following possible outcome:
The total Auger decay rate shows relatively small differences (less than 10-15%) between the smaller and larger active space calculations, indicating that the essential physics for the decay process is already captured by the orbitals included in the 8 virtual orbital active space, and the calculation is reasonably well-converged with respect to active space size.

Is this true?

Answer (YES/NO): YES